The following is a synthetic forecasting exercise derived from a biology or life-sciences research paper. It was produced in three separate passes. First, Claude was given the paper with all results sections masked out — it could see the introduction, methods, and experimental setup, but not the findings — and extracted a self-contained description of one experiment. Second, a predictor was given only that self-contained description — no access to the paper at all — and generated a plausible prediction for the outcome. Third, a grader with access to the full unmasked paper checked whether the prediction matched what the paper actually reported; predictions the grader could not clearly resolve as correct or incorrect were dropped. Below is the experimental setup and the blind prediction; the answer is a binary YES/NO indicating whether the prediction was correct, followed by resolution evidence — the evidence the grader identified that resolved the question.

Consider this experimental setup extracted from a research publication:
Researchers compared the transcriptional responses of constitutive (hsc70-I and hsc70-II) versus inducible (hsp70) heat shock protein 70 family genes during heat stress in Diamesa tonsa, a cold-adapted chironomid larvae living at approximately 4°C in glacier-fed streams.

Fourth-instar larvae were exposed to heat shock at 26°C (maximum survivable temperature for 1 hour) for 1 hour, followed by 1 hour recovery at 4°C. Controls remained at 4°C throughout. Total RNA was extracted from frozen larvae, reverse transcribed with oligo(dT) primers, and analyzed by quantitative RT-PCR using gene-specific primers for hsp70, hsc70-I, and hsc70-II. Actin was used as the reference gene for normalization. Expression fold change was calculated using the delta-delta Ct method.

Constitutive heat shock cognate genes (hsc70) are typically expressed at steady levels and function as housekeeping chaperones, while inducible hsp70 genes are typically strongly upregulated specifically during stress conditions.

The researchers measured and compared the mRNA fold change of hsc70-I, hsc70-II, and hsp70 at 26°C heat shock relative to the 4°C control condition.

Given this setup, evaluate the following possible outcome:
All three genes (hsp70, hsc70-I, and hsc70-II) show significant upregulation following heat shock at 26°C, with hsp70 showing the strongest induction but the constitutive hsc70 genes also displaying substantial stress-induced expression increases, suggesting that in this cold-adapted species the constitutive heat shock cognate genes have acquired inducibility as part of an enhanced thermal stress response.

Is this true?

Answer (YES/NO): NO